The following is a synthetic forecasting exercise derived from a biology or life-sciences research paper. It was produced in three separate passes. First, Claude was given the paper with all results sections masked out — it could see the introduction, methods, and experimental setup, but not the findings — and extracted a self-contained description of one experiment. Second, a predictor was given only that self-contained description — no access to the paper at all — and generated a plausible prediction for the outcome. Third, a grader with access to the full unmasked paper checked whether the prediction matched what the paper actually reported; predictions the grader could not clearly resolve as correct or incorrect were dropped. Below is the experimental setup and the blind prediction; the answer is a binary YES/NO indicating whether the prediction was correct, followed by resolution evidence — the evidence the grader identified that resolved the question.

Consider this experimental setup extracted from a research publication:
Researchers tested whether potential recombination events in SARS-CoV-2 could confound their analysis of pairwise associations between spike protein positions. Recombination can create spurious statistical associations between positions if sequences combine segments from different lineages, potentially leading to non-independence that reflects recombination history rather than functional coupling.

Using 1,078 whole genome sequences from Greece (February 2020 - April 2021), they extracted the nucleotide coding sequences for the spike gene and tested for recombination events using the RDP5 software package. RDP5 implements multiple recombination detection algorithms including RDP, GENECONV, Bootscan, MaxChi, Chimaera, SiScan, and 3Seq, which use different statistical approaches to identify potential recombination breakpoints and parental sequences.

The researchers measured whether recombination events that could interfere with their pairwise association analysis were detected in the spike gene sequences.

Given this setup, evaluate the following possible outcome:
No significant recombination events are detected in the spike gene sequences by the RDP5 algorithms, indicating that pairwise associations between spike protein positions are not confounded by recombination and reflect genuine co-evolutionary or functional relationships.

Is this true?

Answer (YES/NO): YES